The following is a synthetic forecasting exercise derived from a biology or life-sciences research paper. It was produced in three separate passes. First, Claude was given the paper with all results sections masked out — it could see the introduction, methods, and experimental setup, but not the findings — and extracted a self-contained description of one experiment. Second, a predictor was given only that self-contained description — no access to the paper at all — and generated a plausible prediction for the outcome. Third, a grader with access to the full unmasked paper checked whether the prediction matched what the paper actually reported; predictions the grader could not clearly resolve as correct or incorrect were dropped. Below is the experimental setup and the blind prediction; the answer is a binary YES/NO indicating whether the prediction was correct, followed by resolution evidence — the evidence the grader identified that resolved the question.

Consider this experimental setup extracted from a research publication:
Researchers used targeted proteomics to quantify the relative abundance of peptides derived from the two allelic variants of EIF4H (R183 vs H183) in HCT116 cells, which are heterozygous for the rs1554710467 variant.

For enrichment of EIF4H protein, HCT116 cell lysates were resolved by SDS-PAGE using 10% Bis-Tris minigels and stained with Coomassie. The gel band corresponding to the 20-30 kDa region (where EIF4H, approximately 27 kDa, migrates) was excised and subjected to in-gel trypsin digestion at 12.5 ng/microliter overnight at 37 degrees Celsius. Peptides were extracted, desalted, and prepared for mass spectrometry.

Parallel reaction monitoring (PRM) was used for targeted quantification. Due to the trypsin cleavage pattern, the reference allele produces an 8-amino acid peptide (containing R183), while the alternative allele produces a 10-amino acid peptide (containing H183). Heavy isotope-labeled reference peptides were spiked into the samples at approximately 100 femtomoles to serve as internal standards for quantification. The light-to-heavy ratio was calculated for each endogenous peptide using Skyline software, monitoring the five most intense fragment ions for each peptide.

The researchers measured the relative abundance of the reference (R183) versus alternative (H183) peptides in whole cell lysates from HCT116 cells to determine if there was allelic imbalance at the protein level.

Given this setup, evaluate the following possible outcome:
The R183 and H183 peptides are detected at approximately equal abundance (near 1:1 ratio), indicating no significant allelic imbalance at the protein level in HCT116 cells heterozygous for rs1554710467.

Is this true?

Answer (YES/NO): NO